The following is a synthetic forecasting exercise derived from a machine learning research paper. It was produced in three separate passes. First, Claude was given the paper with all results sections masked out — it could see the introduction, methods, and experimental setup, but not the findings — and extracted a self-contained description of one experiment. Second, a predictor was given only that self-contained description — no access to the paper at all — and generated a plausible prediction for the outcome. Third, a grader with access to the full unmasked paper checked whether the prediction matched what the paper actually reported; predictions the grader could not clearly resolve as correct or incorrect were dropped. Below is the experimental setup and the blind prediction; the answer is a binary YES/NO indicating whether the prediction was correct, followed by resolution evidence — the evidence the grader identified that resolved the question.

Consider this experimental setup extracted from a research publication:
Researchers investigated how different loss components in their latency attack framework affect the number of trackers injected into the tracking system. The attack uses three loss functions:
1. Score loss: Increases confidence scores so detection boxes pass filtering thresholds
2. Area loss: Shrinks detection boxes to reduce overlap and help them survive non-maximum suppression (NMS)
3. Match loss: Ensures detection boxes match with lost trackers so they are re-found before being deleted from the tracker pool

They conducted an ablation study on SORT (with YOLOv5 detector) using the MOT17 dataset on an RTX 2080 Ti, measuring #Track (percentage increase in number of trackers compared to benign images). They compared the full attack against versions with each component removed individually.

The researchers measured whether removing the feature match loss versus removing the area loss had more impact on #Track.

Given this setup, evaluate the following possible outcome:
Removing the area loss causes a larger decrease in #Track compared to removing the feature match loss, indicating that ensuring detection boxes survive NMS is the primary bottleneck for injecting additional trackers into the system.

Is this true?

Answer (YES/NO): YES